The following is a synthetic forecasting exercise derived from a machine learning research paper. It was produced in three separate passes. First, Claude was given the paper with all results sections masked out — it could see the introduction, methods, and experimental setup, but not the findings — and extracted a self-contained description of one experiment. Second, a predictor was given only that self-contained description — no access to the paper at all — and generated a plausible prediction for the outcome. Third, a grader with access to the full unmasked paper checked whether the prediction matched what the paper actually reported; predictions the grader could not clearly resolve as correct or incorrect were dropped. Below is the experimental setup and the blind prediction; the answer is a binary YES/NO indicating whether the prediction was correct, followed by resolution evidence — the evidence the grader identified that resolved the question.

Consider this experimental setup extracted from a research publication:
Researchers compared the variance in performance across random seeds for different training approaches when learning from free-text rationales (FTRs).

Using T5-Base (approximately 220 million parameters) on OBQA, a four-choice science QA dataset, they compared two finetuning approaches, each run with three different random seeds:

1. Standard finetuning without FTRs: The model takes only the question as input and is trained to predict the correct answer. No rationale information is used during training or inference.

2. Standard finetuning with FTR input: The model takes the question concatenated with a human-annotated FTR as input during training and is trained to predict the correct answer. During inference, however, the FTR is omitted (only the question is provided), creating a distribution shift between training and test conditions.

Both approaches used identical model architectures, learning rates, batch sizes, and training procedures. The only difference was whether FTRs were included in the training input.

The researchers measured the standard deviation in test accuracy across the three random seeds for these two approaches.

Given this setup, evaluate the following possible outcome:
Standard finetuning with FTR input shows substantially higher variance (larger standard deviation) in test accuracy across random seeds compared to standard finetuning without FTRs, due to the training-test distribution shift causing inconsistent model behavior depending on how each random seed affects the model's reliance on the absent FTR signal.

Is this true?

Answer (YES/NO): YES